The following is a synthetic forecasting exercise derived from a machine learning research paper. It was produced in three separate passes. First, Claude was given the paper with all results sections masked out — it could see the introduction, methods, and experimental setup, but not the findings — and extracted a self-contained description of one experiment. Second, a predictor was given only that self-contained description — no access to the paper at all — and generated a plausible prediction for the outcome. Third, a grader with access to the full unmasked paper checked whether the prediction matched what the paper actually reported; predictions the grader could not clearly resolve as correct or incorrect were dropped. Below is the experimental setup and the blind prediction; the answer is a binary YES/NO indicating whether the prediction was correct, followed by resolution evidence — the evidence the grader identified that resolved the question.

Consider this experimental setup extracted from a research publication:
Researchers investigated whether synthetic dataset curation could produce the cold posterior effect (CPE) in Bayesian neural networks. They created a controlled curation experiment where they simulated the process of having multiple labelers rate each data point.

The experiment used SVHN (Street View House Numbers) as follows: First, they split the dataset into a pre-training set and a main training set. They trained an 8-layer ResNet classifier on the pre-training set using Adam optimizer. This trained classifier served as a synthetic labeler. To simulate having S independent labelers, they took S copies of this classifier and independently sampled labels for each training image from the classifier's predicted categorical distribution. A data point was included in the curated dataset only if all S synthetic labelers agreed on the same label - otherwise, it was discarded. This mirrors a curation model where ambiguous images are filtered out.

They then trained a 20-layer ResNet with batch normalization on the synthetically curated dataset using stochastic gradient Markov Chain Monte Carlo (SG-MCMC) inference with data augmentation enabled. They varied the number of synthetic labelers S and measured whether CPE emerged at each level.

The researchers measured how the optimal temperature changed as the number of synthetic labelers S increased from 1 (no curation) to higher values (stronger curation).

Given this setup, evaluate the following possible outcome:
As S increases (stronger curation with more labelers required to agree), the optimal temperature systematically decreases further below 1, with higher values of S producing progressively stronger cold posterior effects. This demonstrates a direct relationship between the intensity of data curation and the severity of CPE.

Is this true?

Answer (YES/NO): NO